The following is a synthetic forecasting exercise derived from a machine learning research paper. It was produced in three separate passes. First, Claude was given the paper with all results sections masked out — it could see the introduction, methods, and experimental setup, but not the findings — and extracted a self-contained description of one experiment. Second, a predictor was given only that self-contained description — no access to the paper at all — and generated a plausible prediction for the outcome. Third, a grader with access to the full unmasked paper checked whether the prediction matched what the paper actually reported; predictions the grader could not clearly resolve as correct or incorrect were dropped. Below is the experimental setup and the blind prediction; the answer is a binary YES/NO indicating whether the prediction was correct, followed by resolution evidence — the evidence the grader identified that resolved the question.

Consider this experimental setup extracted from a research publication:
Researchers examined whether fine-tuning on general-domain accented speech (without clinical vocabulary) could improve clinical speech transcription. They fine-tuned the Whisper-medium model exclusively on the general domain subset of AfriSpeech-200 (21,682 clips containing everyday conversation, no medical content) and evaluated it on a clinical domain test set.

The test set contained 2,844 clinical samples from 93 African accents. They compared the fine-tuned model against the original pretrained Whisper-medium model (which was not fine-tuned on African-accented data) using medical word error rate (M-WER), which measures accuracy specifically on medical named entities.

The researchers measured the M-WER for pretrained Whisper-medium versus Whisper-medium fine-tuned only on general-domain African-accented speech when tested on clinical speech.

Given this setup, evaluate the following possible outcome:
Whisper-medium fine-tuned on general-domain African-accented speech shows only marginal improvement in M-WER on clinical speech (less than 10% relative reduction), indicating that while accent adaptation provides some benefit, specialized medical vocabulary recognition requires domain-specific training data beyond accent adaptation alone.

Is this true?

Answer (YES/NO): NO